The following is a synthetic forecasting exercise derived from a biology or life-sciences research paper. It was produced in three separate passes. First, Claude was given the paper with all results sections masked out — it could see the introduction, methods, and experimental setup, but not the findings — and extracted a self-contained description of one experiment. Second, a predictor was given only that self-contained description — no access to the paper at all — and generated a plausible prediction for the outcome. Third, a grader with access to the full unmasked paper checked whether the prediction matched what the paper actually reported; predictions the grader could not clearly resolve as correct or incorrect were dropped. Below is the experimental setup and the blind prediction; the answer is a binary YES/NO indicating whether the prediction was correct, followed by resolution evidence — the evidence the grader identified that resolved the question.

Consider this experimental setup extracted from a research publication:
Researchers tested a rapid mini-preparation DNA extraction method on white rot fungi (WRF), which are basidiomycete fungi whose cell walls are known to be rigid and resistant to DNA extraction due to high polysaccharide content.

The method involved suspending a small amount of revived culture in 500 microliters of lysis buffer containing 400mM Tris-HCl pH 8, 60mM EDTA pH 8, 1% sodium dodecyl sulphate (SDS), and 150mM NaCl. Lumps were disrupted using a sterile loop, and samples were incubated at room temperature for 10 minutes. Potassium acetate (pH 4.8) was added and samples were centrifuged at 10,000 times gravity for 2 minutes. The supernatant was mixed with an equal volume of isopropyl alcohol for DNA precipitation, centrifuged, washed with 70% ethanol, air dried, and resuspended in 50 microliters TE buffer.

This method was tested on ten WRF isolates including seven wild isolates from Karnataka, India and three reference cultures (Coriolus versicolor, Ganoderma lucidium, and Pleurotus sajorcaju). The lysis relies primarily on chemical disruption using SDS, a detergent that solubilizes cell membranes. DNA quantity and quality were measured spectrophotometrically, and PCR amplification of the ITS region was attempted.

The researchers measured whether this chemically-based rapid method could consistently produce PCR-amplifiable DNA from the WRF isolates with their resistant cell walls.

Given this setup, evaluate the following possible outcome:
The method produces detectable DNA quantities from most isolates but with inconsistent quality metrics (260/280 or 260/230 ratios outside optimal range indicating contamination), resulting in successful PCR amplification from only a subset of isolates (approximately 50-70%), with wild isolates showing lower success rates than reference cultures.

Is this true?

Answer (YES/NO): NO